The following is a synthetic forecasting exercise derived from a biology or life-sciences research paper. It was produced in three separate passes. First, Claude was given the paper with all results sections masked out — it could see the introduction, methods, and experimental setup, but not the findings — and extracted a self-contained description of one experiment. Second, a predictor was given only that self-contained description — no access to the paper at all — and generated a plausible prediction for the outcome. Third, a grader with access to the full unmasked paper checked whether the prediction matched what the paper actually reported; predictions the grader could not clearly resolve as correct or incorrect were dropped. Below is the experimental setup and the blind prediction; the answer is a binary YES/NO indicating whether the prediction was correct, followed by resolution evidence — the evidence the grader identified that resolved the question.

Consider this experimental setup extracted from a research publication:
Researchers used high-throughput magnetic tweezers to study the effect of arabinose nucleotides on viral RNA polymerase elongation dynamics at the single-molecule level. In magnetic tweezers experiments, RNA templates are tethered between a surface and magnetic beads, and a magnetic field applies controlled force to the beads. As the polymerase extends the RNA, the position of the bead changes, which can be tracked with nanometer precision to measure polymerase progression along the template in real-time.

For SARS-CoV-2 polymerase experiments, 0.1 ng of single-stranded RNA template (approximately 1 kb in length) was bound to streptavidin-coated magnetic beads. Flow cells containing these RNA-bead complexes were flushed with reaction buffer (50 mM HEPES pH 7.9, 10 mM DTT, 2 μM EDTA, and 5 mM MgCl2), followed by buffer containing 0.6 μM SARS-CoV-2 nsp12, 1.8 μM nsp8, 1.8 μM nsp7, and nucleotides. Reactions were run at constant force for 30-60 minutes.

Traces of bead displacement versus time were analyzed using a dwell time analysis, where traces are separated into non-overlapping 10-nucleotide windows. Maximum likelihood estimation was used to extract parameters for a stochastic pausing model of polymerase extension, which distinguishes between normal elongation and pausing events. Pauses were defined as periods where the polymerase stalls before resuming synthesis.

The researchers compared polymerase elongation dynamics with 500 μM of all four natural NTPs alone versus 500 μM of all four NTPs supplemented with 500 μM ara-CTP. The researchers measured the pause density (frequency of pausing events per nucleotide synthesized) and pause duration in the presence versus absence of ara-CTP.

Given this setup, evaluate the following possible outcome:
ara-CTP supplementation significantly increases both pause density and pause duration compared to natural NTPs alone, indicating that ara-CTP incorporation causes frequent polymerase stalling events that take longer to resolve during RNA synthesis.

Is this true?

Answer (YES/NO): YES